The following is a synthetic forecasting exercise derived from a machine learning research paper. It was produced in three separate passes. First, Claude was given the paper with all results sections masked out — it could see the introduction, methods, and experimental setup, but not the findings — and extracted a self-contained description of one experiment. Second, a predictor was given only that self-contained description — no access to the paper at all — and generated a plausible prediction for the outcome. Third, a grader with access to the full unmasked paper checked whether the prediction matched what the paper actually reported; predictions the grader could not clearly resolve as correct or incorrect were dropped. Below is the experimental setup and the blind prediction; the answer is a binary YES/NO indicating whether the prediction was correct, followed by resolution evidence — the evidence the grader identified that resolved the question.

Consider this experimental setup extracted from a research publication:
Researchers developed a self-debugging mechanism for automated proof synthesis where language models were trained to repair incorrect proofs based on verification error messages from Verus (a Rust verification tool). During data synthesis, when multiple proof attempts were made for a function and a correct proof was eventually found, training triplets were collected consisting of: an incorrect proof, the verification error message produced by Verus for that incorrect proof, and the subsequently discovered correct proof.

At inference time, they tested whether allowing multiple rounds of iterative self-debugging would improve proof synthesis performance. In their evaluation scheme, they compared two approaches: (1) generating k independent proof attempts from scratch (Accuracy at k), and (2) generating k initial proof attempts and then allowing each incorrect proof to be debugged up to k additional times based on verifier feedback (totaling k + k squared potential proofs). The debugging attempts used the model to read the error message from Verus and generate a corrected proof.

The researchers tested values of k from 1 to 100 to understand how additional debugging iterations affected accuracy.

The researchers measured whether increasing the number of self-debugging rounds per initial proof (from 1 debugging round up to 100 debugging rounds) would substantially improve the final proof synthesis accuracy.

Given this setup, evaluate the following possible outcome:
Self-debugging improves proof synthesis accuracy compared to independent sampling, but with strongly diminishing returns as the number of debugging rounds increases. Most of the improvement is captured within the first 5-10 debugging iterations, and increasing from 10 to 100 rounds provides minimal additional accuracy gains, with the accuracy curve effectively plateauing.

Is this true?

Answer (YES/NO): YES